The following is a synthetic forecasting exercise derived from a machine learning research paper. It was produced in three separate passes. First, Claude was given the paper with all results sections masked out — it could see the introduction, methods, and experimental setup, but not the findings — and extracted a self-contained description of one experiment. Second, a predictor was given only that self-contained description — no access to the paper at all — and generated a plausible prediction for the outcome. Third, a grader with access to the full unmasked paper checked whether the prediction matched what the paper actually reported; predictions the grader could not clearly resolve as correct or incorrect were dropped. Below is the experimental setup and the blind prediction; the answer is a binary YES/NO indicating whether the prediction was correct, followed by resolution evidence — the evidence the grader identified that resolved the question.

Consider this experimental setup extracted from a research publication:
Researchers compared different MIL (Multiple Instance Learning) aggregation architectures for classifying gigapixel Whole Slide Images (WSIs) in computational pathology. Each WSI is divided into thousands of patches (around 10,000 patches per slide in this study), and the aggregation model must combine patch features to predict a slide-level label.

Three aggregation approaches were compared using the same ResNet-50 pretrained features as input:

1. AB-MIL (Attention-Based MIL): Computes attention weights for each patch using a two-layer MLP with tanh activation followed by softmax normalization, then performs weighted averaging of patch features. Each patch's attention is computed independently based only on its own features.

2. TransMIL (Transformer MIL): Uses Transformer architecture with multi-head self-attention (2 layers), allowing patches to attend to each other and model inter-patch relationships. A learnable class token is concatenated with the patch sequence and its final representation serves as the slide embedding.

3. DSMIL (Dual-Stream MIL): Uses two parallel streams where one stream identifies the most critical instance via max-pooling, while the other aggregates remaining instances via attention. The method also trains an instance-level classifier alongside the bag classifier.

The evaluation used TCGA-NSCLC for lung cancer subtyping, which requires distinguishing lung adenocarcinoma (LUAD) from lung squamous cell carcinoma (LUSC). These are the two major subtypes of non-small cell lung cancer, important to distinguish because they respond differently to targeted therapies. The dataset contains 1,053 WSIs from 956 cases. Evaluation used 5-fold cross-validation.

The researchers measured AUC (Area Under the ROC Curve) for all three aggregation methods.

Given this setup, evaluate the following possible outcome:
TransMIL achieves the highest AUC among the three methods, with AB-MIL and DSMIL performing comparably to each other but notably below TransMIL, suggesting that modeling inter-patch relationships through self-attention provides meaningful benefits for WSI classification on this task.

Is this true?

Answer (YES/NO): NO